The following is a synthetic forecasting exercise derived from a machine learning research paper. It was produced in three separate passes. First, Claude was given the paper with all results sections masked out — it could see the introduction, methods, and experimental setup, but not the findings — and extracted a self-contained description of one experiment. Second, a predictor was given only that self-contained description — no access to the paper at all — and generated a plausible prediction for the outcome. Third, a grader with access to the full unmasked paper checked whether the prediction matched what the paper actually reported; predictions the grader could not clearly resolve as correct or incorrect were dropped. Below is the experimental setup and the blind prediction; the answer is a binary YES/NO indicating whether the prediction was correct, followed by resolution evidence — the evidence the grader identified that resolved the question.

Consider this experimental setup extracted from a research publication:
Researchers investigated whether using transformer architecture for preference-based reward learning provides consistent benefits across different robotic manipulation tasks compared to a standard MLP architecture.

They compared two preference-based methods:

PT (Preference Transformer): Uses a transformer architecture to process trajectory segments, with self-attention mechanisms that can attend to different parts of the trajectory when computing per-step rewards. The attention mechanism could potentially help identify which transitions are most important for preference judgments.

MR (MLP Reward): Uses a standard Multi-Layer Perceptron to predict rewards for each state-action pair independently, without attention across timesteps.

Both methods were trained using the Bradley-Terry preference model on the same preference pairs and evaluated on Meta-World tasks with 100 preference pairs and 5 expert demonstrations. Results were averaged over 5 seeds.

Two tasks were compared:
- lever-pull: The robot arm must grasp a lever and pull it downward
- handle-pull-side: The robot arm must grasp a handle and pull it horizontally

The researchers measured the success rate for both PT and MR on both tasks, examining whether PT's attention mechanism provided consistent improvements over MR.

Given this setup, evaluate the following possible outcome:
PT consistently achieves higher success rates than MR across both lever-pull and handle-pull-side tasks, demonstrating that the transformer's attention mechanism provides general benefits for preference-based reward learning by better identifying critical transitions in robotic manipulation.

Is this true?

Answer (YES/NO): NO